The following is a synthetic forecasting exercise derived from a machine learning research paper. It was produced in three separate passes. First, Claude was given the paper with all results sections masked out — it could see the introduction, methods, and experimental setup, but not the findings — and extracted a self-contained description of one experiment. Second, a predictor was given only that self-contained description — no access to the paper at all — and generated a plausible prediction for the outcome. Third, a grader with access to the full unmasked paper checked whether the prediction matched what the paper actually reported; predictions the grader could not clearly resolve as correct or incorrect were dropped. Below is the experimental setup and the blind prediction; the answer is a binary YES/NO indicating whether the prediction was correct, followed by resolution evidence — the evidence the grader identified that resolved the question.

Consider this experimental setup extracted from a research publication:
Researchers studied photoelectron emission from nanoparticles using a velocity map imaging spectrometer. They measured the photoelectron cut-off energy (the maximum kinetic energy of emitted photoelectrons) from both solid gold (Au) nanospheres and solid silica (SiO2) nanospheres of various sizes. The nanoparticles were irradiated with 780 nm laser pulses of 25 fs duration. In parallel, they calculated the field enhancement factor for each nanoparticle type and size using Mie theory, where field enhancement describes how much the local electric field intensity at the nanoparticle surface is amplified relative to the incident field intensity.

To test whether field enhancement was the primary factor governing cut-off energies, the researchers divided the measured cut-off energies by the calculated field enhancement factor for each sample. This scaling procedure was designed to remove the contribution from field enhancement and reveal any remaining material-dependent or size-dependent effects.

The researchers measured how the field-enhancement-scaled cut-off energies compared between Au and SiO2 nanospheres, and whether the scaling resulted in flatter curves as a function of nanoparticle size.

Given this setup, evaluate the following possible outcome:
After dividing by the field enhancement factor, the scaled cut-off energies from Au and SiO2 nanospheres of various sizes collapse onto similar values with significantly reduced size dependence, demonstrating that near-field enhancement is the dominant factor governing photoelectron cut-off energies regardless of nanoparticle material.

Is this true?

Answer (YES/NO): YES